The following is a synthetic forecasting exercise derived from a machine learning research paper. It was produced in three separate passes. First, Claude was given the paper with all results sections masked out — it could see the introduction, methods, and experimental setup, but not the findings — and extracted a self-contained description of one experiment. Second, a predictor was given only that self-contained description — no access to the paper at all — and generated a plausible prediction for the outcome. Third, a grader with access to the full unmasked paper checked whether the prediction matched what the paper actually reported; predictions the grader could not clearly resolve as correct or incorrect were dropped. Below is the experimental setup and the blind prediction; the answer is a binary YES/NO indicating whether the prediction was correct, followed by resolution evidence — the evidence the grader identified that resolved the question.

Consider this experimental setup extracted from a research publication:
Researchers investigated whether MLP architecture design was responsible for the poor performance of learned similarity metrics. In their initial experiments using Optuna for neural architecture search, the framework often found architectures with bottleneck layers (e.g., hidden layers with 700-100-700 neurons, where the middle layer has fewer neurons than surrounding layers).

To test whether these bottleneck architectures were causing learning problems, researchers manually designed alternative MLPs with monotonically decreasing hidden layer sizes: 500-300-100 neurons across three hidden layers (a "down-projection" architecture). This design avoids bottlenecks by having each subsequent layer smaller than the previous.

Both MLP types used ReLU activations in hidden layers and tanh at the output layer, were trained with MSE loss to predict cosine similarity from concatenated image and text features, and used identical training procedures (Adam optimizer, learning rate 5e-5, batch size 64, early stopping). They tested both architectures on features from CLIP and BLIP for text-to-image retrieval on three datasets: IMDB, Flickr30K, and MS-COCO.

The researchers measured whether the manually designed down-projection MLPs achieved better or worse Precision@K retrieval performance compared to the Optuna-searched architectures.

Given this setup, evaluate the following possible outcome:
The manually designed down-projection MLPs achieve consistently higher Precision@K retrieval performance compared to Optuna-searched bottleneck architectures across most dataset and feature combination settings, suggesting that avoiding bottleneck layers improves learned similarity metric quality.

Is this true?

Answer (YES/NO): NO